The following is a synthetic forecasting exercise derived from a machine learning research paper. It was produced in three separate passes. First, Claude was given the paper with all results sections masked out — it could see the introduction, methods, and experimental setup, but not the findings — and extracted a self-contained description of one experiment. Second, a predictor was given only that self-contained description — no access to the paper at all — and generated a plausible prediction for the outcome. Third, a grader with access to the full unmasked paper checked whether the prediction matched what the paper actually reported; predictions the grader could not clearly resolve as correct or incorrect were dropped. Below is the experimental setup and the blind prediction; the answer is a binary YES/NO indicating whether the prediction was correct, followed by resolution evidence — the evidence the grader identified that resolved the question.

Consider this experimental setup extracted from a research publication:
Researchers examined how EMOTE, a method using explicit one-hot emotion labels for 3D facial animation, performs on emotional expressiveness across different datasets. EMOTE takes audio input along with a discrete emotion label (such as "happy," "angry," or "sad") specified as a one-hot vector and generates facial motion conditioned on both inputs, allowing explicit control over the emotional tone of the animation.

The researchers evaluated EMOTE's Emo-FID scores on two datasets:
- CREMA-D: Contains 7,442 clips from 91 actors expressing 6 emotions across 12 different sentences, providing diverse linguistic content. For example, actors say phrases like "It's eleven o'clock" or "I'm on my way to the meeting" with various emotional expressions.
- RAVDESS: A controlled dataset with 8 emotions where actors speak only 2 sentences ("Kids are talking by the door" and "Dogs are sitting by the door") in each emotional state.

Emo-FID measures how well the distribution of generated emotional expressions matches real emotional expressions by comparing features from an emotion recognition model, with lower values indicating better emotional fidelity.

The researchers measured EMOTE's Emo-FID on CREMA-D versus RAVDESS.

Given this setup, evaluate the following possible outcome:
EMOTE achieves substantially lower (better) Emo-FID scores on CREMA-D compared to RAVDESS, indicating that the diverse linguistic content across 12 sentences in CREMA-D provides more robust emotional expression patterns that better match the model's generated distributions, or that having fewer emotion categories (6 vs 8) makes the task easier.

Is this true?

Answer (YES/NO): NO